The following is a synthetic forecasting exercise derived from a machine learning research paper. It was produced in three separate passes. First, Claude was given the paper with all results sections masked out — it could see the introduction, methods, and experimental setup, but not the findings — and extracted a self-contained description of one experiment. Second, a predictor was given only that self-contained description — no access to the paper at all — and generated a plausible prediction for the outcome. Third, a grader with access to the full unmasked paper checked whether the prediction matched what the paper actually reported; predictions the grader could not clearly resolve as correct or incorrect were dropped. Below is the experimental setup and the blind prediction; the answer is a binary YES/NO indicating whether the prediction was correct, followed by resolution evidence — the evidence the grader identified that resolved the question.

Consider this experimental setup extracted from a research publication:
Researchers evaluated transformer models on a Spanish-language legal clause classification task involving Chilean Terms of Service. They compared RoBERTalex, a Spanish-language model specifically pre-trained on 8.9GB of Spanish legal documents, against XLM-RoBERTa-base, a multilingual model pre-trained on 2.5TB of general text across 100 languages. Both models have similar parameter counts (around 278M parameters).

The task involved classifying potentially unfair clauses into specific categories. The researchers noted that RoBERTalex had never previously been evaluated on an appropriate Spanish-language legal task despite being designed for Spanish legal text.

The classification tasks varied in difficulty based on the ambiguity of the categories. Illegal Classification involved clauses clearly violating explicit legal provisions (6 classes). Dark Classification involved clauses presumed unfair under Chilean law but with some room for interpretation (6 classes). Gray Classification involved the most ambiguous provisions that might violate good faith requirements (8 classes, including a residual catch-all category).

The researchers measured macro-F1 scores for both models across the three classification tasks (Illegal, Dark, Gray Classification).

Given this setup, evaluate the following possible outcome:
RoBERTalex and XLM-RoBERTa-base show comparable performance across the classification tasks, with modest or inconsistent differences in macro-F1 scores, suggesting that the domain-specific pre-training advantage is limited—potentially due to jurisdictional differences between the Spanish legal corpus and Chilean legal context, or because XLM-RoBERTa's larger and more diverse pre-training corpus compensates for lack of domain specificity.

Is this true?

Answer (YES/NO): NO